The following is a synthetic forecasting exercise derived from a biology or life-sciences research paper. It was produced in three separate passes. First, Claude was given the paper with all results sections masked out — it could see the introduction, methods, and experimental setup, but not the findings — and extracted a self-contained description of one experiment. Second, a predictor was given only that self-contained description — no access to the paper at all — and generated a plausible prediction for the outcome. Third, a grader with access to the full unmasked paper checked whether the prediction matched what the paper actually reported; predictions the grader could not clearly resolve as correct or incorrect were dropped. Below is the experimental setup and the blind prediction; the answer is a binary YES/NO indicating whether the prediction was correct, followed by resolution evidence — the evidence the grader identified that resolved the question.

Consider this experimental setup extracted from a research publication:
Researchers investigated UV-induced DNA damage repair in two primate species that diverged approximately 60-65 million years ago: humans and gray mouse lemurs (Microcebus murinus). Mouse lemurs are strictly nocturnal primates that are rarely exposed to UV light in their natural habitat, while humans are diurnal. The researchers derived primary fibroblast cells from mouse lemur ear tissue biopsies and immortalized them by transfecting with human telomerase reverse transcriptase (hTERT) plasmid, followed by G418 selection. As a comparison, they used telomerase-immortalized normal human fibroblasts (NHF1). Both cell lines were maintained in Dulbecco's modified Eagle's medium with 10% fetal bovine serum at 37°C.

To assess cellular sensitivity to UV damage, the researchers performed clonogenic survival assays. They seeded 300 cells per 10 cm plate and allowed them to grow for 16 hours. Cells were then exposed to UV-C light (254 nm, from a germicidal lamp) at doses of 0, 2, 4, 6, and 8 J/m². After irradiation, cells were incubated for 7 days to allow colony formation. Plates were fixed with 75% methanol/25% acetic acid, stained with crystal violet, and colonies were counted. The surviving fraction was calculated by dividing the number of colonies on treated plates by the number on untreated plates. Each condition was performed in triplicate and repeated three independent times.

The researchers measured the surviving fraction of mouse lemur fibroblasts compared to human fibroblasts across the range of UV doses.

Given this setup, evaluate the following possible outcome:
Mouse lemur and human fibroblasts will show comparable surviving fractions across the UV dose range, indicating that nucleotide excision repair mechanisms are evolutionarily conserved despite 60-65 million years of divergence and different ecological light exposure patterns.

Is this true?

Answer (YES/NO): NO